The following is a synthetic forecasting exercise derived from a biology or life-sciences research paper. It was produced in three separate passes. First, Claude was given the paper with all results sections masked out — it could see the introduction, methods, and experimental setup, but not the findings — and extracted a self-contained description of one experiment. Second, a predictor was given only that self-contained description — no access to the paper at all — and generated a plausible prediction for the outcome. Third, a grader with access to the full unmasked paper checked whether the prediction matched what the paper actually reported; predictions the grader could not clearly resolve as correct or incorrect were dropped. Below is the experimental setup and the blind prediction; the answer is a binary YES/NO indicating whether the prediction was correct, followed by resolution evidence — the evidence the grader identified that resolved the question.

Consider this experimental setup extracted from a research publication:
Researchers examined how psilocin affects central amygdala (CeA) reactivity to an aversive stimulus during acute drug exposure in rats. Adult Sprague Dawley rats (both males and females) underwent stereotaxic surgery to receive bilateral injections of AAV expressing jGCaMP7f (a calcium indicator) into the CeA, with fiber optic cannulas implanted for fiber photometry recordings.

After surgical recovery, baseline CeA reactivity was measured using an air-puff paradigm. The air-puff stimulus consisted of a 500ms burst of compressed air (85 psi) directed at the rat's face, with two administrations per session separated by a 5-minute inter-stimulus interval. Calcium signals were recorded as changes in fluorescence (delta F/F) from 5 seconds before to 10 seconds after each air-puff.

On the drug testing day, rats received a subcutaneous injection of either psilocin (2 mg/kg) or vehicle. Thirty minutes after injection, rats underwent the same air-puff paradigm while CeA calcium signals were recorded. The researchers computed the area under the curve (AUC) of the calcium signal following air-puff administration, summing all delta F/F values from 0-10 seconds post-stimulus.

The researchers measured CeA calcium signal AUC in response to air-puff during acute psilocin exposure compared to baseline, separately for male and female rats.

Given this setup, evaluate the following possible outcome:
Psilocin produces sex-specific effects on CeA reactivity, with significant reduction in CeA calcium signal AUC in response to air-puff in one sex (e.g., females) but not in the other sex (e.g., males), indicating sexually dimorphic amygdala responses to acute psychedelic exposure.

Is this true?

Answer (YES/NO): NO